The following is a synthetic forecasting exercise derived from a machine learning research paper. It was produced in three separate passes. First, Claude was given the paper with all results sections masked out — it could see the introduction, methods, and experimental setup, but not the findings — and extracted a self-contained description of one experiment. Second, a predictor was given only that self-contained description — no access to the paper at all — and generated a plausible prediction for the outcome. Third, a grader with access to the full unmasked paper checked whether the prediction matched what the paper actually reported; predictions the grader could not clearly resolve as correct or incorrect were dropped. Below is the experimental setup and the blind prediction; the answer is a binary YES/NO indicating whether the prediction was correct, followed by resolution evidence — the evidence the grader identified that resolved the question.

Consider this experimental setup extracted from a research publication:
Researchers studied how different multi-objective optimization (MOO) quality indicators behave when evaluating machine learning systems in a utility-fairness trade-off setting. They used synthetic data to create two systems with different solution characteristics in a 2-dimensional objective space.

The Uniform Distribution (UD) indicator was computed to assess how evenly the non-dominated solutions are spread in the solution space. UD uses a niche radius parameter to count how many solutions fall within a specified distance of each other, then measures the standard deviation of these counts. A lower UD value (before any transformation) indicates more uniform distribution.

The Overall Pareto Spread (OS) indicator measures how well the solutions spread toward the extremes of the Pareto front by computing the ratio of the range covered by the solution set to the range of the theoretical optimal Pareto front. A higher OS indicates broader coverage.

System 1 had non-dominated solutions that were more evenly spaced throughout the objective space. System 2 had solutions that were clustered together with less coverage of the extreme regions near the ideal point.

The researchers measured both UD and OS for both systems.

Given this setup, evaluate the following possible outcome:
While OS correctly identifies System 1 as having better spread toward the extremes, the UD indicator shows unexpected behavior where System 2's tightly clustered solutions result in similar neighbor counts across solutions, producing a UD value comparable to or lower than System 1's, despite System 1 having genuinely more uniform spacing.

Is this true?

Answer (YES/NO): NO